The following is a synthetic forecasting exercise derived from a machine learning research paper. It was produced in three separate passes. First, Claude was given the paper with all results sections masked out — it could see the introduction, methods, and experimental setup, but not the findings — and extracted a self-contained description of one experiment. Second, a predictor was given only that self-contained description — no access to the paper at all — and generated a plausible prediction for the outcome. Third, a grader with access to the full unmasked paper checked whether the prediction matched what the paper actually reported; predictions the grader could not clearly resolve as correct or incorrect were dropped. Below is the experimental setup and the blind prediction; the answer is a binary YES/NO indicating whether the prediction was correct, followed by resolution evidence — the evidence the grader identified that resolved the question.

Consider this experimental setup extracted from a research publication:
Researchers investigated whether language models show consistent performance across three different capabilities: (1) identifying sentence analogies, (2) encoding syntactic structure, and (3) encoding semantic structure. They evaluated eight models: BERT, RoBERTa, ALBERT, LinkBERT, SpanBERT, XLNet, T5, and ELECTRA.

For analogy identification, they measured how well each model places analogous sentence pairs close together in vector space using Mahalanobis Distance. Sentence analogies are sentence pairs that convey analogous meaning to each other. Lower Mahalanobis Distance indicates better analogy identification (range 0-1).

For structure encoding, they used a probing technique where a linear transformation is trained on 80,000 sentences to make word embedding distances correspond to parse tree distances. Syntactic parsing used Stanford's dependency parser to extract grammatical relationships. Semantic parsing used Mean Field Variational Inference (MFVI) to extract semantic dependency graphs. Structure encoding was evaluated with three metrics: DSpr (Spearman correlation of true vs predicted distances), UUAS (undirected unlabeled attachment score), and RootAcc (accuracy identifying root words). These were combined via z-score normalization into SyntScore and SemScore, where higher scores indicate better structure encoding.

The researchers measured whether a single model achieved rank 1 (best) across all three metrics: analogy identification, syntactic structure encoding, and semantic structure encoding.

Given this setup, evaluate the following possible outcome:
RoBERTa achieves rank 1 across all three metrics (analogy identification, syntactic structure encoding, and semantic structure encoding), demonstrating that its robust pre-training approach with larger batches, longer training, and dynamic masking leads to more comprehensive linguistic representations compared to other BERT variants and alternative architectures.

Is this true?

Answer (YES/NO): YES